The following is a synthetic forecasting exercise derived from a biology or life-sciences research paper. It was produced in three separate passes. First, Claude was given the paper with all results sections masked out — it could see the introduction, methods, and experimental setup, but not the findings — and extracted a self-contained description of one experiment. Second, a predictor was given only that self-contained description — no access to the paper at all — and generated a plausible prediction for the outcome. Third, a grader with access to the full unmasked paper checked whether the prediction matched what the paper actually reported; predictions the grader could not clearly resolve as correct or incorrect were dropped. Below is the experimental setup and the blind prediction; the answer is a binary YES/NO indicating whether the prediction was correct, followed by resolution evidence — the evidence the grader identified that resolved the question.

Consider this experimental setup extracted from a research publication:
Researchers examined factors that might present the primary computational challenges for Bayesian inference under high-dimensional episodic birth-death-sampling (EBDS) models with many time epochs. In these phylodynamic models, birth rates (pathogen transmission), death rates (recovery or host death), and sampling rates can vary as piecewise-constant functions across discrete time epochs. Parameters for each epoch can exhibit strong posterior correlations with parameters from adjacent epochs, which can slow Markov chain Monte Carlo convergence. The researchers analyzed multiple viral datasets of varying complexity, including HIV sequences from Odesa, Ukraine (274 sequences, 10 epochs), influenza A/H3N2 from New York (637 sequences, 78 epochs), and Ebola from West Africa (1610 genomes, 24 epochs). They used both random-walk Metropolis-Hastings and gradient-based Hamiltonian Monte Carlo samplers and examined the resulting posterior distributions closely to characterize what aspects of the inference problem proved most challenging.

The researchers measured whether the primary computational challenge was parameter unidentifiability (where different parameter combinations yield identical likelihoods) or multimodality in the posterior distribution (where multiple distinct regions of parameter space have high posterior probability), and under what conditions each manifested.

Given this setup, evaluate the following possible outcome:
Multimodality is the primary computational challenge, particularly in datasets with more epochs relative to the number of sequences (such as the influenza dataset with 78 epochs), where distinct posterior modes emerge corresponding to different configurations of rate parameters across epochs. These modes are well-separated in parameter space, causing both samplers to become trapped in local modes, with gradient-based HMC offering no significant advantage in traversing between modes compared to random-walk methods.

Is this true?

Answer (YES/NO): NO